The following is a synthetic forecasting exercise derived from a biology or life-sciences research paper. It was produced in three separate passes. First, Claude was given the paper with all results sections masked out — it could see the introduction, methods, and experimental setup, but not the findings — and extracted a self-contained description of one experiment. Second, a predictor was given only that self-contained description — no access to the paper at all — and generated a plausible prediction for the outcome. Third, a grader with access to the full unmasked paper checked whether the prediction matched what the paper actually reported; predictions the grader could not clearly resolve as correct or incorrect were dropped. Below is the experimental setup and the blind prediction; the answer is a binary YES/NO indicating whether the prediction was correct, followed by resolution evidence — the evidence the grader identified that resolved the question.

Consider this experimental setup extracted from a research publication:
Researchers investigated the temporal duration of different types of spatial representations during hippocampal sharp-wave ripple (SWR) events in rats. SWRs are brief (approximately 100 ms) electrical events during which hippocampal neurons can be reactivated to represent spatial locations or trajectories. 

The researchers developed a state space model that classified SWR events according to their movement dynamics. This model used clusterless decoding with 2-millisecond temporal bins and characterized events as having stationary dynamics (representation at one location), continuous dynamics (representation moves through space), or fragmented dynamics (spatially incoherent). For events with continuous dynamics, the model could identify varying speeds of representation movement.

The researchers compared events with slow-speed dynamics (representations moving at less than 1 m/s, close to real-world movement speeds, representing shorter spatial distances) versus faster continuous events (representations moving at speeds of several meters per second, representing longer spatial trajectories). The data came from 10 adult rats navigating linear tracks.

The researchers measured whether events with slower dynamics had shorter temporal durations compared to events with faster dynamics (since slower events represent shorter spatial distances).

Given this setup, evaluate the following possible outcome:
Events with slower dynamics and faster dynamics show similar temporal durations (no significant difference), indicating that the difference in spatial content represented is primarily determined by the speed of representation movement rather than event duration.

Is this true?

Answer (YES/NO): NO